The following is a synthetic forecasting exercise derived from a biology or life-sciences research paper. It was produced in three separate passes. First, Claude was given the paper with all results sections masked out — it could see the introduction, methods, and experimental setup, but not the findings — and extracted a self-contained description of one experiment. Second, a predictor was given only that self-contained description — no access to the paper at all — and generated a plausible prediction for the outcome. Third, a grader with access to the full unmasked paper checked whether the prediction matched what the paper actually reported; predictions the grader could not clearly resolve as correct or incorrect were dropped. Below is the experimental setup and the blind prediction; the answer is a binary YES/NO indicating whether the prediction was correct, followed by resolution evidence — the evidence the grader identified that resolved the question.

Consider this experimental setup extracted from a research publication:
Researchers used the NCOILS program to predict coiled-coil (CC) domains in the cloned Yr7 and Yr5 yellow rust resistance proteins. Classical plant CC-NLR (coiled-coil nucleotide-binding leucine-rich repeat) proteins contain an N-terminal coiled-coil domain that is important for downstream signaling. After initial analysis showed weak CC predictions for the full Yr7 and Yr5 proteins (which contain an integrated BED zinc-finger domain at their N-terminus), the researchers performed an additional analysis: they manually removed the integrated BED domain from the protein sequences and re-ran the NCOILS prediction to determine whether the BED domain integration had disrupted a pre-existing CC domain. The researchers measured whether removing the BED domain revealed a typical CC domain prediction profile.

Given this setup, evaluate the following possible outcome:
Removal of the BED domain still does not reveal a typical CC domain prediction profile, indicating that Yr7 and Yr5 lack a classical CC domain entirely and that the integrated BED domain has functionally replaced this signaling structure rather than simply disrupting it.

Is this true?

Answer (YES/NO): YES